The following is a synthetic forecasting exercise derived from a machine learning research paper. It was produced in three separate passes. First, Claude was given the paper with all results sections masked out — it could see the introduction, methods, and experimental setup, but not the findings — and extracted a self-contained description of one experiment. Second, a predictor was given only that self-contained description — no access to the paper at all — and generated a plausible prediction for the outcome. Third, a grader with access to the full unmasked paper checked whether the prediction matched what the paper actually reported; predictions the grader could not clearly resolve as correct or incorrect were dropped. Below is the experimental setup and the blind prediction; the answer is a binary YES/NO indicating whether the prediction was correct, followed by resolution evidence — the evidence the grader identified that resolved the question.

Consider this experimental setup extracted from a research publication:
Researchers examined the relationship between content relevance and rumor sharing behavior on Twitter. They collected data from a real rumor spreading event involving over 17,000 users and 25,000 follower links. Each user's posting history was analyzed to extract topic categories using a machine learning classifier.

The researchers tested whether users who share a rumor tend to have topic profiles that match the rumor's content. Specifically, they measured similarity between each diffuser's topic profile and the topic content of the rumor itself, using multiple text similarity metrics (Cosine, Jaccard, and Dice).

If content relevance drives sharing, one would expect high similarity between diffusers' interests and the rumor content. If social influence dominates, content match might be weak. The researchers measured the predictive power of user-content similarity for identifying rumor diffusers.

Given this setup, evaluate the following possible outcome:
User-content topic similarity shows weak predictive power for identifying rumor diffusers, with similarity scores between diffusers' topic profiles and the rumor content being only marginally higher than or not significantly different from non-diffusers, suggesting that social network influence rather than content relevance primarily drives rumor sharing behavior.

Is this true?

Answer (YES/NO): YES